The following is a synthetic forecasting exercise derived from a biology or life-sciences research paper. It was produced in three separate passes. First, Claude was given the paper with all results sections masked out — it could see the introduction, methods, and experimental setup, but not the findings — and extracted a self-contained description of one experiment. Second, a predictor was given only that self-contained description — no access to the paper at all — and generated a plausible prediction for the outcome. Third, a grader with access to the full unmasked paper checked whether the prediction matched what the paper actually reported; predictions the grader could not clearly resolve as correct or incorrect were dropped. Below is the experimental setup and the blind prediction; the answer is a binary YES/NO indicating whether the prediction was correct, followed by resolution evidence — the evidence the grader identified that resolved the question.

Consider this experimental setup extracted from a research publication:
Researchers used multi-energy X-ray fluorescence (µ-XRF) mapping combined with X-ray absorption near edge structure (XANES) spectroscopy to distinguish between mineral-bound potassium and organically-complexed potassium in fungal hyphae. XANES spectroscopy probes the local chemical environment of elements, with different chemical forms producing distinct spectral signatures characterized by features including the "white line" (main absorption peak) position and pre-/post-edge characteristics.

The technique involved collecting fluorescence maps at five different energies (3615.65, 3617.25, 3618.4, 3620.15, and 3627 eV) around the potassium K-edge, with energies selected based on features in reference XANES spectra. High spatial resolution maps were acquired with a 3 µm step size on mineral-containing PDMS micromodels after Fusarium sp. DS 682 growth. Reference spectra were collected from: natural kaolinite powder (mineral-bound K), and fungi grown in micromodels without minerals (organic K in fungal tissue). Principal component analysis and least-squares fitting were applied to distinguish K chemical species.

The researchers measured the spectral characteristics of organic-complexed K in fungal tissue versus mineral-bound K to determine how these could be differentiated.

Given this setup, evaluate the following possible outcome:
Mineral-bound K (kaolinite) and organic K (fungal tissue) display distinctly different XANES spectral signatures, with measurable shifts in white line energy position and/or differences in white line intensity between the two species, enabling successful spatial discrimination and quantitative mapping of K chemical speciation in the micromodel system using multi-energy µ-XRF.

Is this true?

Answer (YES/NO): NO